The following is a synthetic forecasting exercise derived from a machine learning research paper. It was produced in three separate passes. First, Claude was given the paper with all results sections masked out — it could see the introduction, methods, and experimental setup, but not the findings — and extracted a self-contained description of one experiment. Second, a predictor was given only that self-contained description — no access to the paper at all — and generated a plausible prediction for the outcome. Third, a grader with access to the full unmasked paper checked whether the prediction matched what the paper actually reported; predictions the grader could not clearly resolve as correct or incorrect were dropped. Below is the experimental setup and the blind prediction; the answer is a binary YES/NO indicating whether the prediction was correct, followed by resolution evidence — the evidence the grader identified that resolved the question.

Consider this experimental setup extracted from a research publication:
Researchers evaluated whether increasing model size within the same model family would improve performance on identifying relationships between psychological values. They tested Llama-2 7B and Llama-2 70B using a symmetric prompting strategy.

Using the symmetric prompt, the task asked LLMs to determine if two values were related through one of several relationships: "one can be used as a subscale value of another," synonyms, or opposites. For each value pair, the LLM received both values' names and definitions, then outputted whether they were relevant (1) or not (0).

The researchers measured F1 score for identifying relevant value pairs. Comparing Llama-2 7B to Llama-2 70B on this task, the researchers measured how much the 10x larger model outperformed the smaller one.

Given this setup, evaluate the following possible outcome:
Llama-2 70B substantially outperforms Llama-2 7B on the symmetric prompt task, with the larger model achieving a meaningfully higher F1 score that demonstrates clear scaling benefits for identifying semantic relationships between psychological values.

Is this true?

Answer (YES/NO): YES